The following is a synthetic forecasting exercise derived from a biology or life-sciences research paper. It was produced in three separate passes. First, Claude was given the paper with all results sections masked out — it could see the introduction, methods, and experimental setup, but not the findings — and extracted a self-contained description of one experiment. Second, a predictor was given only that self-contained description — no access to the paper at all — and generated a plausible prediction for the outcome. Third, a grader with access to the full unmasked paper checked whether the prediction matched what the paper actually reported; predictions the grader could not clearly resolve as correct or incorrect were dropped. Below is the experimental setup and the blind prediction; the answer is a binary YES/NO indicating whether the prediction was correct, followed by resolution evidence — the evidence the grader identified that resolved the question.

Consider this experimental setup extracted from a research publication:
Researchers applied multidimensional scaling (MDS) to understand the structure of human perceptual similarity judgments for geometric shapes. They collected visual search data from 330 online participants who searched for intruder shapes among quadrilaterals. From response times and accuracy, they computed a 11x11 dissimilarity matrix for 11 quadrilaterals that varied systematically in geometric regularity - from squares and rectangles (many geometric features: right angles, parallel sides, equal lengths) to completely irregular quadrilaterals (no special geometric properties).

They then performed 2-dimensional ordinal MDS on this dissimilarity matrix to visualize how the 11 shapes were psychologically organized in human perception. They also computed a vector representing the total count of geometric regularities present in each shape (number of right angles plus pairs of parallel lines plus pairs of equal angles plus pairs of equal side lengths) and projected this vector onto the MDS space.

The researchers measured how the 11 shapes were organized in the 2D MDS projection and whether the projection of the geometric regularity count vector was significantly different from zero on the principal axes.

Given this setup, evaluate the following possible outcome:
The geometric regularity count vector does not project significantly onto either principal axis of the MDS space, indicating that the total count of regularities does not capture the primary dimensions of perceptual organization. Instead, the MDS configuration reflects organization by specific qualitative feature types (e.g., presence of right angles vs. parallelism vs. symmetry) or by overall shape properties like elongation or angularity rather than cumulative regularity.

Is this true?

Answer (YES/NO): NO